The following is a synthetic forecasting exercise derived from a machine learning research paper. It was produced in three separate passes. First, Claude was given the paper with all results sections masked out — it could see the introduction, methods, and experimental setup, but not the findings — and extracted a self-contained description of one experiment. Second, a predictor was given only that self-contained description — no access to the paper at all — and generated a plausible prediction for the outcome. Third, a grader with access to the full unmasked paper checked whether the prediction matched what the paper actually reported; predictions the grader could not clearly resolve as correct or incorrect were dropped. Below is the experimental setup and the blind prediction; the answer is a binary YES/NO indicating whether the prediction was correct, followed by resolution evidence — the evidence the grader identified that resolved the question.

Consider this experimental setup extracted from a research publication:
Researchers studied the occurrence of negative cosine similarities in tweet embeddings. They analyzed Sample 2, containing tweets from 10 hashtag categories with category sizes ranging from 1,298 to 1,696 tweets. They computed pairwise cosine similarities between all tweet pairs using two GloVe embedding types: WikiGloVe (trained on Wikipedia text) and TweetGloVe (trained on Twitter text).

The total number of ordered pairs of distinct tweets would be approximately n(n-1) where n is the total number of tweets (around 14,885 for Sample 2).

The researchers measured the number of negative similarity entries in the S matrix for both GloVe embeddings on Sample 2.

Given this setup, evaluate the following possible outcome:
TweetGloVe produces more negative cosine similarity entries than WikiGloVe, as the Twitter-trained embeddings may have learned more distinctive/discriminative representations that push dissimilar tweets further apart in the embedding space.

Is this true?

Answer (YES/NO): NO